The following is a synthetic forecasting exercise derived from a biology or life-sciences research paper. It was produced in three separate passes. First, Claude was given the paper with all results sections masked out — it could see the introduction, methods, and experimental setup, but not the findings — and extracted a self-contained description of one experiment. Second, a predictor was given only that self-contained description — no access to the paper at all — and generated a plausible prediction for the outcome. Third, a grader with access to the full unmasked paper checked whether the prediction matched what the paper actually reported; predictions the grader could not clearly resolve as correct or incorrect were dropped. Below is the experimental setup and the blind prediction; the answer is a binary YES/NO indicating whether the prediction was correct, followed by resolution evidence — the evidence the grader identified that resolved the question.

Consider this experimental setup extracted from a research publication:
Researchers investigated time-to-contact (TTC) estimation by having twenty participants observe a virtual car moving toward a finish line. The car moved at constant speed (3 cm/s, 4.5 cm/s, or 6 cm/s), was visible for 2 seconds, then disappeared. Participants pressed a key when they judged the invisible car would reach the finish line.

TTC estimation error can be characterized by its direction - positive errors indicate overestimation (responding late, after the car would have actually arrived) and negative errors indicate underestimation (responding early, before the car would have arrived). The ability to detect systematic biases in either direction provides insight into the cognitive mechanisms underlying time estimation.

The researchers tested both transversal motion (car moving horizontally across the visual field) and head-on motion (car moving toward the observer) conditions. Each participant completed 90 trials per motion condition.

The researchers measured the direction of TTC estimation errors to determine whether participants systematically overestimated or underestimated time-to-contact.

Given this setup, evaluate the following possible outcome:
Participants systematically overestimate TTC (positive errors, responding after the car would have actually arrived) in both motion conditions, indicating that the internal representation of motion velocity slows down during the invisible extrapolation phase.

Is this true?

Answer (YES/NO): NO